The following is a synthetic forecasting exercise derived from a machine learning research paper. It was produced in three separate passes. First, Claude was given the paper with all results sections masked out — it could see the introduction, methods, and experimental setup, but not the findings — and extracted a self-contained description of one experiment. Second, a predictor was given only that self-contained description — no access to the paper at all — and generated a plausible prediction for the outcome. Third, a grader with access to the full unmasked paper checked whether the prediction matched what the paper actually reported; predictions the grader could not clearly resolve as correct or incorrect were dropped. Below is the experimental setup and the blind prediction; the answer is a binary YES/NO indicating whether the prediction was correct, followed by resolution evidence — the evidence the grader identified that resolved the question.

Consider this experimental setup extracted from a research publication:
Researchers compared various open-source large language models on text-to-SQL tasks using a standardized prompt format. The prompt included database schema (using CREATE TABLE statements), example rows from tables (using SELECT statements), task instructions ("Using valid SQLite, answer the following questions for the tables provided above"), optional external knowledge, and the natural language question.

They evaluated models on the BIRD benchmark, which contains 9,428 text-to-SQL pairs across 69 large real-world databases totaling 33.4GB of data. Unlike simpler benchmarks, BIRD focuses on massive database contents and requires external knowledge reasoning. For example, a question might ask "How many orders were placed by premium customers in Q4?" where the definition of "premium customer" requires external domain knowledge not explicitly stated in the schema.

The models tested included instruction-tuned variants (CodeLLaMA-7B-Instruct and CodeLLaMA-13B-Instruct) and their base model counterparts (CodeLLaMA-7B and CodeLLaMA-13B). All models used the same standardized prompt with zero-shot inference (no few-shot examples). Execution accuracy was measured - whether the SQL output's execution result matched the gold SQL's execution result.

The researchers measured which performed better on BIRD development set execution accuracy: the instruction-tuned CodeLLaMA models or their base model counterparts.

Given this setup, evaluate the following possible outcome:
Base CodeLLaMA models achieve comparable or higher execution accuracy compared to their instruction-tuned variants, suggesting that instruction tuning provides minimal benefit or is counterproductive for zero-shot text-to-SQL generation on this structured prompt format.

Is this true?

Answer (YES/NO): NO